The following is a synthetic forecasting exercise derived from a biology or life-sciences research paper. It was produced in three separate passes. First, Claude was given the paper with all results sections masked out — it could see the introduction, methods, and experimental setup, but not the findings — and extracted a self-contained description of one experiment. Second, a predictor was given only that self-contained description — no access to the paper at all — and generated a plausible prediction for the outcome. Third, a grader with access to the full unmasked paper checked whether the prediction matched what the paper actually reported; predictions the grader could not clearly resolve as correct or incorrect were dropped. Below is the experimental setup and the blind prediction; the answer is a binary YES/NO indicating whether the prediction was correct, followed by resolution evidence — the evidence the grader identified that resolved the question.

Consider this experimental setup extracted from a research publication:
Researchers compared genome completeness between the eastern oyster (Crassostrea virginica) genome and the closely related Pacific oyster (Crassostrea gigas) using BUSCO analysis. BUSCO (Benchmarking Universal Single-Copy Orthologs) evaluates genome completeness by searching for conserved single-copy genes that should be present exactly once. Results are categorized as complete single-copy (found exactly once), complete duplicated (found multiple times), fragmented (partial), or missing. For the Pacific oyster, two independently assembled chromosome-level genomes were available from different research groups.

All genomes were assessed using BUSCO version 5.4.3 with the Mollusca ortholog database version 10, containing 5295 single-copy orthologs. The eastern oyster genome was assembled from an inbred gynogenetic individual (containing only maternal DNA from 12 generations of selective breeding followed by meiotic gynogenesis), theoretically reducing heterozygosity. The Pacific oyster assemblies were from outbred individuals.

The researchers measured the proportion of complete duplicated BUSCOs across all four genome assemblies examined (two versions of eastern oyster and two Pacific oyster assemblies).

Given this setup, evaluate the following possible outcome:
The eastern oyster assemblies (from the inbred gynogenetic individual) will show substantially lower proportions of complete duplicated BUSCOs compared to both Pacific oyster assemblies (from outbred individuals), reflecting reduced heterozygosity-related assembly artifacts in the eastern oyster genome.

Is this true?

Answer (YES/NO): NO